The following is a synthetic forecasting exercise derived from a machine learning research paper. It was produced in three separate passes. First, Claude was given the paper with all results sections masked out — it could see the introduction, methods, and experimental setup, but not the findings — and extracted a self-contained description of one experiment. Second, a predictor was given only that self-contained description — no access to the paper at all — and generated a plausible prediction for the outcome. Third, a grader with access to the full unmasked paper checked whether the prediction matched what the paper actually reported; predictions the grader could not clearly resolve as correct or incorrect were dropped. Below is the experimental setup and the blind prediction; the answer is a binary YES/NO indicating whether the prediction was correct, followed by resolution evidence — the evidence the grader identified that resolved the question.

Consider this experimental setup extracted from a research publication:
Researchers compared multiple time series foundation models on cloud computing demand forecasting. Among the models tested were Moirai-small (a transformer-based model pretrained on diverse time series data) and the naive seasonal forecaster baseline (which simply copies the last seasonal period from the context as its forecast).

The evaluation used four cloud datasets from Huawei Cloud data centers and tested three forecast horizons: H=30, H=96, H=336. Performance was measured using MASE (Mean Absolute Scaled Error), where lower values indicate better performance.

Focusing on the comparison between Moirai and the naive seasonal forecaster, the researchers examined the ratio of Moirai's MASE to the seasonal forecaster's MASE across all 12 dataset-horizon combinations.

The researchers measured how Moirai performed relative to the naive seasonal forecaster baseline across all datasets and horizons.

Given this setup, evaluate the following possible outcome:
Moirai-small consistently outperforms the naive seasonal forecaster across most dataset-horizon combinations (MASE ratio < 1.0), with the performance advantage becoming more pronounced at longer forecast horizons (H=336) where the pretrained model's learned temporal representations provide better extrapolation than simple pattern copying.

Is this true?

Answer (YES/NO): NO